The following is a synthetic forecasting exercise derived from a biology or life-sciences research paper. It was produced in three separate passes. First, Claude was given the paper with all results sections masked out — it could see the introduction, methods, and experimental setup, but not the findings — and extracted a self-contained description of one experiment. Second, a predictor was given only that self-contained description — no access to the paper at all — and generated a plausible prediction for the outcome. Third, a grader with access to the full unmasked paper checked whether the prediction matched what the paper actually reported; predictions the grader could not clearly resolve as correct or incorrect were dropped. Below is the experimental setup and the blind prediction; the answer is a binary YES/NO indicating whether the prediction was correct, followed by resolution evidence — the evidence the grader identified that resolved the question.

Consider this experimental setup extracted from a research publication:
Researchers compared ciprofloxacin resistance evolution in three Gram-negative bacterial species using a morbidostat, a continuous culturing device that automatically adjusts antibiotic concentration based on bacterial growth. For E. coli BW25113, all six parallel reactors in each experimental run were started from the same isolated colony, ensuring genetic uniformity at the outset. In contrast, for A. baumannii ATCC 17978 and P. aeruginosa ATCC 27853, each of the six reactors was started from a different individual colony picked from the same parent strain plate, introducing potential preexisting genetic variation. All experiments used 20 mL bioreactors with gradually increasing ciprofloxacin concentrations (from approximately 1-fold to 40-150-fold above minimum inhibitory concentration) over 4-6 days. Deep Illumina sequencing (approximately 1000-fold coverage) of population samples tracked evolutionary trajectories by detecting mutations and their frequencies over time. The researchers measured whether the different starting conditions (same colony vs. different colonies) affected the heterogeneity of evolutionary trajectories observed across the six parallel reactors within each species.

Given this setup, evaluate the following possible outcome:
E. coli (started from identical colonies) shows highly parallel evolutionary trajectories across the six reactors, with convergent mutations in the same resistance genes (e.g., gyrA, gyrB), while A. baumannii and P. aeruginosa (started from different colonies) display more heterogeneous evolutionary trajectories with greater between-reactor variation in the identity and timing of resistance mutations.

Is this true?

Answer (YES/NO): NO